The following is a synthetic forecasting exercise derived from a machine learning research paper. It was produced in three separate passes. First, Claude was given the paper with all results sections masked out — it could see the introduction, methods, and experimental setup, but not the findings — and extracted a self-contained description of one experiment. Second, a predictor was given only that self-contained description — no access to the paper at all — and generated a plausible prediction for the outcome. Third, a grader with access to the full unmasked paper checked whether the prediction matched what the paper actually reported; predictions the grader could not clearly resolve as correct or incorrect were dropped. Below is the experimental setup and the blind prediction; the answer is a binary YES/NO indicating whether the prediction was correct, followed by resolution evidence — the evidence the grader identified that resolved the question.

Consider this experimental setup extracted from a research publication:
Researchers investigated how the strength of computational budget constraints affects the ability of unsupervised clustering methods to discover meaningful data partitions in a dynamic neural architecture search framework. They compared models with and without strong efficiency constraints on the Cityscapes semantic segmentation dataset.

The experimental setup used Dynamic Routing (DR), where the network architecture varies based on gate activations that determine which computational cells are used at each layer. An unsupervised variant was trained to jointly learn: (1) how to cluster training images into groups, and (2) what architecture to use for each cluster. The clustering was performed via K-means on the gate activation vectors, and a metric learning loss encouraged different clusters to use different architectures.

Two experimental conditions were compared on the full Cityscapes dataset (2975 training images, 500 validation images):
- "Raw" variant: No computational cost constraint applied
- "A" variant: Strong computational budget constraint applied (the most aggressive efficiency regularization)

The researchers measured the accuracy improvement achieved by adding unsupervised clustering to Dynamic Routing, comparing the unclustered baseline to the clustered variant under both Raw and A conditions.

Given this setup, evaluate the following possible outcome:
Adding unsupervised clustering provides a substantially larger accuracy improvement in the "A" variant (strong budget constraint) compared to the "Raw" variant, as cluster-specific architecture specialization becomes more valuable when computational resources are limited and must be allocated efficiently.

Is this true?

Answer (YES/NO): YES